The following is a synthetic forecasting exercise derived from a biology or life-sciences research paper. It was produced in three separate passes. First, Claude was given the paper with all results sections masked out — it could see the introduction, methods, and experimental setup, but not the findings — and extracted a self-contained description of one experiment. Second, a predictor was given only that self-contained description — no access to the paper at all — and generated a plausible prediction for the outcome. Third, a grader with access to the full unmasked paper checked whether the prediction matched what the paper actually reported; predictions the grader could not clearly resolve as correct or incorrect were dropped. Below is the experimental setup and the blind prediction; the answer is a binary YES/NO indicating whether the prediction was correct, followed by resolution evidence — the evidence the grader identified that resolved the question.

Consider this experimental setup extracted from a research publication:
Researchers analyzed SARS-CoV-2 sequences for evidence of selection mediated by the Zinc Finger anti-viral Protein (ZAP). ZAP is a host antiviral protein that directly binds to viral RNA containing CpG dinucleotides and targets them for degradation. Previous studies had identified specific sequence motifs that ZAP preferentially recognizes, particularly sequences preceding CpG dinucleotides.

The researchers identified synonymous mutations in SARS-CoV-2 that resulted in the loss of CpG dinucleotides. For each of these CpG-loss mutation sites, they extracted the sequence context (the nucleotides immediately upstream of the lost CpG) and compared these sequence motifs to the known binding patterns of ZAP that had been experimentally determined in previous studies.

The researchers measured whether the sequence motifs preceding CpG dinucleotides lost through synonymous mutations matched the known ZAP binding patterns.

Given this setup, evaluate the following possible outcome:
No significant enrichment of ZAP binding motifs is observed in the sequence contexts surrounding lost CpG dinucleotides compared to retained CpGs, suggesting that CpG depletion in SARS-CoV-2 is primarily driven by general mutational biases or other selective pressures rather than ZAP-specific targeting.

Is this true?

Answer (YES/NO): NO